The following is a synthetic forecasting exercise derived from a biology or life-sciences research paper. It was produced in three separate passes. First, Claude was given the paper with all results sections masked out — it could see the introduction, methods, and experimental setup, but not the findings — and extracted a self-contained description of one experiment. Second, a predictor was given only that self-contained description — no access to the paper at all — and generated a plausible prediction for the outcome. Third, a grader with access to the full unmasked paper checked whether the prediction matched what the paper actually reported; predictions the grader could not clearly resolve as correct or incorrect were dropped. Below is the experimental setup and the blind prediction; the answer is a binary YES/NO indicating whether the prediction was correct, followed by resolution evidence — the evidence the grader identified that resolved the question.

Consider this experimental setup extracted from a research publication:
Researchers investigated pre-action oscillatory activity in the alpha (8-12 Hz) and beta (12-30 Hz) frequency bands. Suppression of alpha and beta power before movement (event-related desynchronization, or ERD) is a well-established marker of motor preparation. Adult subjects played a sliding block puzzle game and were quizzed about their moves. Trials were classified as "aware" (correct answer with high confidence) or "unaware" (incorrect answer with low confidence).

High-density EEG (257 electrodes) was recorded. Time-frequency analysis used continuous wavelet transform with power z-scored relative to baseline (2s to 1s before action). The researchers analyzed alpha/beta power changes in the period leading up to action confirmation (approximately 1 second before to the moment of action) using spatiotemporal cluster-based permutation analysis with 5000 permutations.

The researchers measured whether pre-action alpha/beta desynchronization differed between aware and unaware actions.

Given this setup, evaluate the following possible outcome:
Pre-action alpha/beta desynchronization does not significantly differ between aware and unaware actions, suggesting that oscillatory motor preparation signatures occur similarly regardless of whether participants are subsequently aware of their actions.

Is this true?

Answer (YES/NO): NO